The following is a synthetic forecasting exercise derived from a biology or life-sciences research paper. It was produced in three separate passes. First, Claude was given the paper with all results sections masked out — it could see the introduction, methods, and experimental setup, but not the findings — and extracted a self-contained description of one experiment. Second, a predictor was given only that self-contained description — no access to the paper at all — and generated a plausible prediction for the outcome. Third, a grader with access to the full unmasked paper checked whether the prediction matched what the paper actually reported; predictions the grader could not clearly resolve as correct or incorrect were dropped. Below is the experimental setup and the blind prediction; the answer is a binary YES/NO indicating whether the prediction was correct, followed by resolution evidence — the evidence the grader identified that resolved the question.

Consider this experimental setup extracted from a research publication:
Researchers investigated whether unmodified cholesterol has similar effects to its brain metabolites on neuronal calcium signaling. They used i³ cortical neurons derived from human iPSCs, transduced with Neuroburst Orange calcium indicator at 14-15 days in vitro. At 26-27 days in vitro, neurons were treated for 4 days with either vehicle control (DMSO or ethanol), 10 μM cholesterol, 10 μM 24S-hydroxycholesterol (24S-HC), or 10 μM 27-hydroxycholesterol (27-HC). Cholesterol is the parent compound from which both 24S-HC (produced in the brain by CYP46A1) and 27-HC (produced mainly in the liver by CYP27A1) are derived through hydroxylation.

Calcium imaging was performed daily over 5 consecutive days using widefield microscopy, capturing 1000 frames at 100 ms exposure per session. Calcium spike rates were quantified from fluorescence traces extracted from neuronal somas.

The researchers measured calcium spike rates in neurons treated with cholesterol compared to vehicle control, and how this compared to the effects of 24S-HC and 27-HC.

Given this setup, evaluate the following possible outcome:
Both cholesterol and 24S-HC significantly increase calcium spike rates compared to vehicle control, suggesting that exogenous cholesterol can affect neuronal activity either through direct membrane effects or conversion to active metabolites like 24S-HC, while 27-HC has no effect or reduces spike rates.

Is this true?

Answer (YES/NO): NO